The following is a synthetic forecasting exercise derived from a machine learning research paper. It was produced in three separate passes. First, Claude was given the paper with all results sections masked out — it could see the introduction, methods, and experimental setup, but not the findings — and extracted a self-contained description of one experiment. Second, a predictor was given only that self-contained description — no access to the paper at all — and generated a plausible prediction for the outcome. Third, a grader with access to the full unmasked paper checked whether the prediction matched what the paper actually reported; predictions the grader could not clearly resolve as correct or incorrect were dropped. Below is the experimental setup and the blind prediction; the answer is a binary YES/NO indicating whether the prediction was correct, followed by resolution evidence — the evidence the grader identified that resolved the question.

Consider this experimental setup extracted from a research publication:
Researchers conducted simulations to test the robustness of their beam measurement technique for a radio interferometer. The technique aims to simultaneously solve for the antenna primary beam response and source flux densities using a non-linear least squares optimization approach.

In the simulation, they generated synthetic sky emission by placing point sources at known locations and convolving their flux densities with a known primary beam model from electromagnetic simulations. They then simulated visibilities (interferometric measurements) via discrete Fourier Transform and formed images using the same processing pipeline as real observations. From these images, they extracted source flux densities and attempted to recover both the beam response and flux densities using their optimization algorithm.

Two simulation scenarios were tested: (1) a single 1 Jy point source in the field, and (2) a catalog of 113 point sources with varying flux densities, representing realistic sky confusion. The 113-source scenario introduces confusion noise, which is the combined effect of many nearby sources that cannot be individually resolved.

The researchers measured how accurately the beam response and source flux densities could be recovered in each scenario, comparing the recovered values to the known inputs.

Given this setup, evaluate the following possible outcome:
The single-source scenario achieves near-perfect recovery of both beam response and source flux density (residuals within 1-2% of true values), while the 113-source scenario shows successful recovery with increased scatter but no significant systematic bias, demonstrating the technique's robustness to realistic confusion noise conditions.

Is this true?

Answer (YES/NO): NO